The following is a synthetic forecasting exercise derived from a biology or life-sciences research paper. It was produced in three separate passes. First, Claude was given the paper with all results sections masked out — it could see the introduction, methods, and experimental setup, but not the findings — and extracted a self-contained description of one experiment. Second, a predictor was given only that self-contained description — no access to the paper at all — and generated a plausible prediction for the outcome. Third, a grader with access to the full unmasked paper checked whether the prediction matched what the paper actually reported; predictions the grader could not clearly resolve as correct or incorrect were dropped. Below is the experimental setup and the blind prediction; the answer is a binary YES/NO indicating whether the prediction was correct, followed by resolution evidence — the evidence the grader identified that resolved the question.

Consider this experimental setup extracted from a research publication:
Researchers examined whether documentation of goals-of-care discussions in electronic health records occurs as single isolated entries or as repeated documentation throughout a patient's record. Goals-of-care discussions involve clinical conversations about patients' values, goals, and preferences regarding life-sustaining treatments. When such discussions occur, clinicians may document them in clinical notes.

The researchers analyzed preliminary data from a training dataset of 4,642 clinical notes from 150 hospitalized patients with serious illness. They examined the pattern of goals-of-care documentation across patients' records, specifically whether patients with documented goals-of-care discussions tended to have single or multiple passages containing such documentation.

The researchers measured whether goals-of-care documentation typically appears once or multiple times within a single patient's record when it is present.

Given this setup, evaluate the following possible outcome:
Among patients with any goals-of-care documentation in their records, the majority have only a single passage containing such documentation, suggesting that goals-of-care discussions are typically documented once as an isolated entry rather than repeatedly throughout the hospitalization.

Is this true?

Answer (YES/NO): NO